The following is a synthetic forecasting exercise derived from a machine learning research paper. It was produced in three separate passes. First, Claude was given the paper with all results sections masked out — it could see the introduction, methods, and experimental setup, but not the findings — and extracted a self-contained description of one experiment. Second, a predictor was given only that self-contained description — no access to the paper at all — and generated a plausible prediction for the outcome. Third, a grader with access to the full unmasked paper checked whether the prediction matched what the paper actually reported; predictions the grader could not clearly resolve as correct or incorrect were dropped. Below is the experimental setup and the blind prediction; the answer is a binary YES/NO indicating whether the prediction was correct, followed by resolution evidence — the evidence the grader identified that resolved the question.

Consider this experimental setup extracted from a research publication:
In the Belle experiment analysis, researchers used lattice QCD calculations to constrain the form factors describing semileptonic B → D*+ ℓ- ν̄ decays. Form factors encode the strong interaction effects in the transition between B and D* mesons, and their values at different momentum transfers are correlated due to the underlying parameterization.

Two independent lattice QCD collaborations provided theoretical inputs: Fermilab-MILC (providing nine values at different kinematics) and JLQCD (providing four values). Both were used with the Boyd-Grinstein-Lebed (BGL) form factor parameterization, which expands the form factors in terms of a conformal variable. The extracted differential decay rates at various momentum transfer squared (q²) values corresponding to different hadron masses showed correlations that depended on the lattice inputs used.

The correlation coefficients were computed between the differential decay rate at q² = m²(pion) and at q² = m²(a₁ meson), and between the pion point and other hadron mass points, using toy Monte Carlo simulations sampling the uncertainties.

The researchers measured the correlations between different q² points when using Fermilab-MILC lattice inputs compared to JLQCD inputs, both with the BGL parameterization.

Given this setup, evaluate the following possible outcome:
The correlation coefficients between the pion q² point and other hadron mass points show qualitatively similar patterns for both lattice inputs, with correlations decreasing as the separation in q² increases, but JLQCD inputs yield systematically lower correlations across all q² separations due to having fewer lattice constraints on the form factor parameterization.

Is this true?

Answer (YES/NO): YES